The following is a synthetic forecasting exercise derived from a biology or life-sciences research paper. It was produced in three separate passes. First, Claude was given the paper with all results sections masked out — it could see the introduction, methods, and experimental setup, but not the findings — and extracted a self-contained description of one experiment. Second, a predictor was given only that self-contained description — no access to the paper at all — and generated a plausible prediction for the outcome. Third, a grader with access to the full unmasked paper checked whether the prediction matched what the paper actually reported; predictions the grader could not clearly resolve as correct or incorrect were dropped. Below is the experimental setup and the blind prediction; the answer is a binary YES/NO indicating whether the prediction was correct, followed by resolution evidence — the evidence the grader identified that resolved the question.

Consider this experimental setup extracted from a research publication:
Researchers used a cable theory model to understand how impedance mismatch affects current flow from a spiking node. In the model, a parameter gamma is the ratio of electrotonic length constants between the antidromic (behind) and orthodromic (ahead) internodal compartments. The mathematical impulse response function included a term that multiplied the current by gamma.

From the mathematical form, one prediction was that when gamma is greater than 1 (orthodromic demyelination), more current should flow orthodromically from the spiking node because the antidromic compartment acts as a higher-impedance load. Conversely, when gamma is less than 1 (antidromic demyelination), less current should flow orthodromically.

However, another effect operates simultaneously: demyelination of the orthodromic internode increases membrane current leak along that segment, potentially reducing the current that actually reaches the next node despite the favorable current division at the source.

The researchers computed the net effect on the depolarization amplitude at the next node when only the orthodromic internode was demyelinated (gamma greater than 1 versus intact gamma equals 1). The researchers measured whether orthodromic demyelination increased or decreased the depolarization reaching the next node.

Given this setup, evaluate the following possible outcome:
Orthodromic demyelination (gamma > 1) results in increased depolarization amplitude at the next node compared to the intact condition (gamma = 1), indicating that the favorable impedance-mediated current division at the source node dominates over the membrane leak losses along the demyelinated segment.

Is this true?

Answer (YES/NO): YES